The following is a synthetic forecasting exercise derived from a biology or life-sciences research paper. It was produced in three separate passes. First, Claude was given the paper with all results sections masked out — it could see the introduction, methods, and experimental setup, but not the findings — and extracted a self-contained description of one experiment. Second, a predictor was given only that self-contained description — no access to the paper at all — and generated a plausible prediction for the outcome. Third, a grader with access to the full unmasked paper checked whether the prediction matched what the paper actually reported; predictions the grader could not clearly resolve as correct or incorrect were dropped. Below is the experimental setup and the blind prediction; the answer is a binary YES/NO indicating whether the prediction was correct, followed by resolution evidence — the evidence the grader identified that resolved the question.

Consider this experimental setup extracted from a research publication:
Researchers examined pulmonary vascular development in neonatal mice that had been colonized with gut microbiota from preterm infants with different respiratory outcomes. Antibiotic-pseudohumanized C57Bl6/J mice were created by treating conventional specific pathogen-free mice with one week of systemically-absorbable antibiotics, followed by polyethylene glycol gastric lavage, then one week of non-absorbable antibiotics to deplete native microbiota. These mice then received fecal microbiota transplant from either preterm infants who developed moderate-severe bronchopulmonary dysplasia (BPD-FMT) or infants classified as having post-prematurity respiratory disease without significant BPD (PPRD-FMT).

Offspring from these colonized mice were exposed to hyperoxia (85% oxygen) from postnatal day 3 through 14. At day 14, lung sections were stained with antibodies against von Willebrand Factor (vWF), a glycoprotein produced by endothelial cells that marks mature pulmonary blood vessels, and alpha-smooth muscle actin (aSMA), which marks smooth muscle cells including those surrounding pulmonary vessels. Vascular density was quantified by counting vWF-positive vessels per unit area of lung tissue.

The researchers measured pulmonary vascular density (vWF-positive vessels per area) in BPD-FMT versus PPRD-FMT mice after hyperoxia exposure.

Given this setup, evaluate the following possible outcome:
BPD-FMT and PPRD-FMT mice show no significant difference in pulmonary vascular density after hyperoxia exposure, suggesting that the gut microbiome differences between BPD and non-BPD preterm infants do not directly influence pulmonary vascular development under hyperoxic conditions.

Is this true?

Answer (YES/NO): NO